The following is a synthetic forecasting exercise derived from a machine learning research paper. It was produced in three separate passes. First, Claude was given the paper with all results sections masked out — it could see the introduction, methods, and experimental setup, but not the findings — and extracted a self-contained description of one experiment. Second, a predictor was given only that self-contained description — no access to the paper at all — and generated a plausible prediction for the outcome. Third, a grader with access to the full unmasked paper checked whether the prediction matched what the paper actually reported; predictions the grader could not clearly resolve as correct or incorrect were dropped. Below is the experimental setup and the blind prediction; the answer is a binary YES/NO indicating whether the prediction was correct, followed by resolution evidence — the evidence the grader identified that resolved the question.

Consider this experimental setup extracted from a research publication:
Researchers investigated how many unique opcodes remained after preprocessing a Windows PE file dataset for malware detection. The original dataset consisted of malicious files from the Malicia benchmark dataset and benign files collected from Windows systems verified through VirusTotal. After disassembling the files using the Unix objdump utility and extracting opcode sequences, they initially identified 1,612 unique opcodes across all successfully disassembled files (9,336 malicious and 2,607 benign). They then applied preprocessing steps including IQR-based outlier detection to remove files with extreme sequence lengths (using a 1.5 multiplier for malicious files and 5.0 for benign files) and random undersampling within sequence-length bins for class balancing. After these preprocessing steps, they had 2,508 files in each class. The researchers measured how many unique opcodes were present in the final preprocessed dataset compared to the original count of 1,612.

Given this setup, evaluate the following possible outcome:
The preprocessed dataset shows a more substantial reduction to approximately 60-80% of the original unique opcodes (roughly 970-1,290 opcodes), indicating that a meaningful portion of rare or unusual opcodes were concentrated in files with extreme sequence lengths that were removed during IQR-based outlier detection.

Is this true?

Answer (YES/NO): NO